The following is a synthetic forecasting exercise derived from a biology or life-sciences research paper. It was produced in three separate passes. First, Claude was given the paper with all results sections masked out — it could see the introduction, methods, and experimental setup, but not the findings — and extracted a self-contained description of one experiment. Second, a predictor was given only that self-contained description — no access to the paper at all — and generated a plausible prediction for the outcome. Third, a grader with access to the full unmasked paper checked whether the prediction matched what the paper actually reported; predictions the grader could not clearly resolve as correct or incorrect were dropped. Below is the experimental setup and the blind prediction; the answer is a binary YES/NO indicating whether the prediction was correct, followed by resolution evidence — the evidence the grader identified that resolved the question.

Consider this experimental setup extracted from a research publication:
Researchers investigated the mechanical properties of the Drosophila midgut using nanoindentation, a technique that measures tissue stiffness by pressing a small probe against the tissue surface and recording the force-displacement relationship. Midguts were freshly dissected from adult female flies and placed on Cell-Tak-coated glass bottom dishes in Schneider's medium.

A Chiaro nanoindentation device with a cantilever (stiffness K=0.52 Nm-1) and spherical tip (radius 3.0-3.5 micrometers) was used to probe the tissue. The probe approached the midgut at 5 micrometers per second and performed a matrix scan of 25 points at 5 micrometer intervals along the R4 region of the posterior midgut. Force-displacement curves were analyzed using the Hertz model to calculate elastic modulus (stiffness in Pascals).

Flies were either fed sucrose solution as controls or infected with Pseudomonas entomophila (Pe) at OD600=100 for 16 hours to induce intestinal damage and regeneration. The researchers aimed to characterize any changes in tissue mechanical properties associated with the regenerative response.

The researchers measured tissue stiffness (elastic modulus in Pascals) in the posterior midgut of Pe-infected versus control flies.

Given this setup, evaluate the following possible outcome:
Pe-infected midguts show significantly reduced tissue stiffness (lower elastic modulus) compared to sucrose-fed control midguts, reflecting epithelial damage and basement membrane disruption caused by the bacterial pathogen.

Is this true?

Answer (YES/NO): NO